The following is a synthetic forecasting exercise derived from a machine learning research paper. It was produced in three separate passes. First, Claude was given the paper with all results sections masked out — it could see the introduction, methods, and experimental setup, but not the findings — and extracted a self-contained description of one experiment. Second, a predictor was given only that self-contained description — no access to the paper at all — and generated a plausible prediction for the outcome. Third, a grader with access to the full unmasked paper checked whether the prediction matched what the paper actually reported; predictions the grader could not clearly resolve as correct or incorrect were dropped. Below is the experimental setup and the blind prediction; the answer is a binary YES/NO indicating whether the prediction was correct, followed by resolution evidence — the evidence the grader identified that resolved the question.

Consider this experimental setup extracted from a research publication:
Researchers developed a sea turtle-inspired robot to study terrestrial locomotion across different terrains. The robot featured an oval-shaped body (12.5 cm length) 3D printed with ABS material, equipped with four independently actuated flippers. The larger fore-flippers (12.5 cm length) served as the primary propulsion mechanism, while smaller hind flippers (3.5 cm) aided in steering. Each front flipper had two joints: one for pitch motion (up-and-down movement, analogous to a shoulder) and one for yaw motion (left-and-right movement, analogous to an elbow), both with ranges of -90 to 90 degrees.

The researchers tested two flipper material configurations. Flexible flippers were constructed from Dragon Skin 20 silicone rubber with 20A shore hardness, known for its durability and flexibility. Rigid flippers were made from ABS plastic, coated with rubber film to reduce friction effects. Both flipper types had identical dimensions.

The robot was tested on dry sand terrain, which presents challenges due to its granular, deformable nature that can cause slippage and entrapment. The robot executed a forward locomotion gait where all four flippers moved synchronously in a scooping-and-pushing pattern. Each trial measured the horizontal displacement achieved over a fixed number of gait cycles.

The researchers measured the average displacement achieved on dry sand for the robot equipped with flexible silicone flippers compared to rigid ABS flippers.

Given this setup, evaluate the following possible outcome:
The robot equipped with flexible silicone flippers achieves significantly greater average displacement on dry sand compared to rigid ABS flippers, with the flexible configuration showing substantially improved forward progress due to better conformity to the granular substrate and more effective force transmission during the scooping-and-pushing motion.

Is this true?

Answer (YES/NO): NO